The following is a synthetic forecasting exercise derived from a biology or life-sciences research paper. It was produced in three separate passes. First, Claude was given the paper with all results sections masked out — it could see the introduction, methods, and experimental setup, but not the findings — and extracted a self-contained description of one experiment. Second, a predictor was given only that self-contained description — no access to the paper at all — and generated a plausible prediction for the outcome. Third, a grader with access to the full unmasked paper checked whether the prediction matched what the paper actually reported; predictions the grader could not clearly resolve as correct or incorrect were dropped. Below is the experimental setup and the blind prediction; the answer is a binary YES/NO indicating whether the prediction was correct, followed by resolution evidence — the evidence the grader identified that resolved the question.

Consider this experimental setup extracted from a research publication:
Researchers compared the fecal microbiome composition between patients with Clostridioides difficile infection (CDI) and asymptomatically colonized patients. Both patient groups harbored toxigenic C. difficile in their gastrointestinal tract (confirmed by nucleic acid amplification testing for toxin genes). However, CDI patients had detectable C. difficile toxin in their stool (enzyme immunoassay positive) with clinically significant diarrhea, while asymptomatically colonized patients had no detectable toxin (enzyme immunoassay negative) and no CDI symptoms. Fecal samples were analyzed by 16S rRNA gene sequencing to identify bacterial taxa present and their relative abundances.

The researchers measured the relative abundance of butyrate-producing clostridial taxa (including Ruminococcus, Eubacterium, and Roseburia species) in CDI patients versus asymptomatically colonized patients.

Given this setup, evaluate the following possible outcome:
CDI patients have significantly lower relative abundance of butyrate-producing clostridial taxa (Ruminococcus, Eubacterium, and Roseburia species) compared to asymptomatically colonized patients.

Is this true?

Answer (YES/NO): YES